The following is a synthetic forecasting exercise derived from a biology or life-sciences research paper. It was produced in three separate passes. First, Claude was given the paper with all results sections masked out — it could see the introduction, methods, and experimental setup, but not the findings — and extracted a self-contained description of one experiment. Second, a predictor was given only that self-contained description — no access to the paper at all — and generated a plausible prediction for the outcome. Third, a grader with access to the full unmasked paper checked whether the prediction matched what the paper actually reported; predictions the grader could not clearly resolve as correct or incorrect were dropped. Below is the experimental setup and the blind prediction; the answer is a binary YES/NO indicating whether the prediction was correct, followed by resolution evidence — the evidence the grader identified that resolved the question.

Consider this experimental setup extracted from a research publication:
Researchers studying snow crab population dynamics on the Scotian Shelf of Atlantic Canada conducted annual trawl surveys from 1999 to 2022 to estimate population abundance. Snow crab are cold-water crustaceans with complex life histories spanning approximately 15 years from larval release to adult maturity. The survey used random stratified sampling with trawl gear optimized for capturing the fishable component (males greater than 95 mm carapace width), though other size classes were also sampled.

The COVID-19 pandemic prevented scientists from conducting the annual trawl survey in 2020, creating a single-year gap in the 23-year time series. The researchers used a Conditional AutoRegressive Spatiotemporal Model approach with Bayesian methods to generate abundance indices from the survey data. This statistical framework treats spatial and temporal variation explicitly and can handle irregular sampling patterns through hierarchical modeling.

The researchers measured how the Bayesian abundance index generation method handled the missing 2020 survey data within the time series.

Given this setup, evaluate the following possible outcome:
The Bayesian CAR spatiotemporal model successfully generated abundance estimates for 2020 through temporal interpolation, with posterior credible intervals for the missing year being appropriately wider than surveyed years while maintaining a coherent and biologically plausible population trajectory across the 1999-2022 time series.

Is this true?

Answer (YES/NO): YES